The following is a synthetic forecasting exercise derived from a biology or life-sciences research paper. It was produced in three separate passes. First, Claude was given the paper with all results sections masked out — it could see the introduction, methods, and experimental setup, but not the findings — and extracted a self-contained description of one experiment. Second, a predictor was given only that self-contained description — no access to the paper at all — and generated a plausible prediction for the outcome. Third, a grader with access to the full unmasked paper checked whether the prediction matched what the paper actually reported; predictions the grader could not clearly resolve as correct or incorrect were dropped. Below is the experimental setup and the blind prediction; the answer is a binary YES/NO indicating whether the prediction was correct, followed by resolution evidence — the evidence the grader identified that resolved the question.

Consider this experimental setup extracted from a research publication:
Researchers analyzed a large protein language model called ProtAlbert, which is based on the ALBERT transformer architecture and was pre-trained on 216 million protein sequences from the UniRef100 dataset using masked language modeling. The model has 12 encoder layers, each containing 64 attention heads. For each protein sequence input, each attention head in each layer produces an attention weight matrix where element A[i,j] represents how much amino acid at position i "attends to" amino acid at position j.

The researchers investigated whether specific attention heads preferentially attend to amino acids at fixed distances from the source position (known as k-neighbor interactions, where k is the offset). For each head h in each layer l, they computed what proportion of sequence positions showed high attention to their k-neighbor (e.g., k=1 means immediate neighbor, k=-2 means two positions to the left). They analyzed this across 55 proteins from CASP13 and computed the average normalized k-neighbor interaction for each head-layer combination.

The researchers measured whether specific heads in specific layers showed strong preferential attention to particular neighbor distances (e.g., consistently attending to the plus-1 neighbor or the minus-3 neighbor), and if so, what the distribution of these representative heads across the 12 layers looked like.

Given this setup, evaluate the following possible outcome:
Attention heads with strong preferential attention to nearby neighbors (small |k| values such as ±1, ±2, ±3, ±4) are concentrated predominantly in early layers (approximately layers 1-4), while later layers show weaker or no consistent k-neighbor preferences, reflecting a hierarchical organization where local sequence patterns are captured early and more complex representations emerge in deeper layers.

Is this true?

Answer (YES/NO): NO